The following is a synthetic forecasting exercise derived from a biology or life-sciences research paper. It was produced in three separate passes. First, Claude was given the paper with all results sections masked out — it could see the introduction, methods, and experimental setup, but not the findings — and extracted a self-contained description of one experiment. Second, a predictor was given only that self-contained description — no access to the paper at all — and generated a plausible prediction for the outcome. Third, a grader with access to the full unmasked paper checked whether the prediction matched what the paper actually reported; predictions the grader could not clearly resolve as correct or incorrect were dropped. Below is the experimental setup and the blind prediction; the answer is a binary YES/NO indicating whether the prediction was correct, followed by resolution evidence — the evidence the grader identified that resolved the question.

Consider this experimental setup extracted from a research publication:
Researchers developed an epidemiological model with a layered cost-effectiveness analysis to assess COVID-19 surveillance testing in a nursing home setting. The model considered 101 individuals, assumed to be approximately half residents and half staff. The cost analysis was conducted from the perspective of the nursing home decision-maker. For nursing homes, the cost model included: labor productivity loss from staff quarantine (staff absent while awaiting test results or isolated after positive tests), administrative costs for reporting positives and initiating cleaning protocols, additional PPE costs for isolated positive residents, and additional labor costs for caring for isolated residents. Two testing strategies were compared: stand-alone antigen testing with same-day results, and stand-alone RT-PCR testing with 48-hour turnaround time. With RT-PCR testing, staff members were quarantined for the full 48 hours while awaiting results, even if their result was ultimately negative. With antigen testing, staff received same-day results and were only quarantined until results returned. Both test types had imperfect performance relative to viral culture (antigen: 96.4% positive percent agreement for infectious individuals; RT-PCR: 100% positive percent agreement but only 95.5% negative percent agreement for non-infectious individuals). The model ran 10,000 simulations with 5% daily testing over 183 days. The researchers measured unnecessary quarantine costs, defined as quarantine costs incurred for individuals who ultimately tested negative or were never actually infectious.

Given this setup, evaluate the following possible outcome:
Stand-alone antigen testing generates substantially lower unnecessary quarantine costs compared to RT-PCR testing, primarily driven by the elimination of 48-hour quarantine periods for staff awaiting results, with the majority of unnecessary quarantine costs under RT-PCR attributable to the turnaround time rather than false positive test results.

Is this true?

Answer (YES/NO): YES